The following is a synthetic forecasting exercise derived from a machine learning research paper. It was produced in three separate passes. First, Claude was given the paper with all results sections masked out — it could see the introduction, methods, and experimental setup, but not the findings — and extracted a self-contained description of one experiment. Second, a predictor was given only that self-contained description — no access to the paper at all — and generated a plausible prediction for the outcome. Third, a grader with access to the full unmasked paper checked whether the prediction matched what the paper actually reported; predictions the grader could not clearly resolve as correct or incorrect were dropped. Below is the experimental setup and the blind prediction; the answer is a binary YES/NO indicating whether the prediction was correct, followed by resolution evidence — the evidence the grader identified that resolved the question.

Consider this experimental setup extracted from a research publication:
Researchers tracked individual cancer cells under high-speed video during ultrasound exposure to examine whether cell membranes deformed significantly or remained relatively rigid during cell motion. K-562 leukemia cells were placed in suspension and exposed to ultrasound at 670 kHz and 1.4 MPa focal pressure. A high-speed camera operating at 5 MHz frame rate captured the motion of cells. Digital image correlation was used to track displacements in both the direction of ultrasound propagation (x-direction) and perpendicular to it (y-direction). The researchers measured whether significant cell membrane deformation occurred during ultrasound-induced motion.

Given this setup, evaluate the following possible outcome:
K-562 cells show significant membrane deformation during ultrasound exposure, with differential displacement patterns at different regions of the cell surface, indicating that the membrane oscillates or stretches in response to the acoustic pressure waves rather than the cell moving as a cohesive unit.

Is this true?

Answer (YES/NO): NO